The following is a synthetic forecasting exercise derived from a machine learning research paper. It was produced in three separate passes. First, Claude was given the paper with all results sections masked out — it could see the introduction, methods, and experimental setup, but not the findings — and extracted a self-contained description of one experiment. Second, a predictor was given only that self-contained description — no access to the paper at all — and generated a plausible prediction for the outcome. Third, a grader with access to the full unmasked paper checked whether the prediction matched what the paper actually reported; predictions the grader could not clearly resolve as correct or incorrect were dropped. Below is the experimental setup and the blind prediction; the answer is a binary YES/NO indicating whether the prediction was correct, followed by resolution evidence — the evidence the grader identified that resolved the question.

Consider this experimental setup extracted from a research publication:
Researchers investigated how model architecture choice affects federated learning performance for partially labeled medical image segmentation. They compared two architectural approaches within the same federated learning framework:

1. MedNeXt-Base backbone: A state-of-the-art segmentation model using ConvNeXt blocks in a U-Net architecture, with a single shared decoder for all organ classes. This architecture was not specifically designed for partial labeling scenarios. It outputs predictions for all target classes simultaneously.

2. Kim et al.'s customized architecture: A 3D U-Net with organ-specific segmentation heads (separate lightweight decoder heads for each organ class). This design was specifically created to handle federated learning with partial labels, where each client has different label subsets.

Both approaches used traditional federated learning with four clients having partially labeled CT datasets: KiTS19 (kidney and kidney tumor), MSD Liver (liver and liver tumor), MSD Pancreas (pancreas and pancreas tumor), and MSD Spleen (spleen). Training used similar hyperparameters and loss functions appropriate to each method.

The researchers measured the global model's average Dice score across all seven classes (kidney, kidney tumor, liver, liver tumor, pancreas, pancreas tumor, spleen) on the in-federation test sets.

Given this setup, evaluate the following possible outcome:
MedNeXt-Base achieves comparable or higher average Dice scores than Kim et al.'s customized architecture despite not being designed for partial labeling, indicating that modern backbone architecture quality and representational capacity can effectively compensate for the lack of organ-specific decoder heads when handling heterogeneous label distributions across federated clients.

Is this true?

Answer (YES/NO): YES